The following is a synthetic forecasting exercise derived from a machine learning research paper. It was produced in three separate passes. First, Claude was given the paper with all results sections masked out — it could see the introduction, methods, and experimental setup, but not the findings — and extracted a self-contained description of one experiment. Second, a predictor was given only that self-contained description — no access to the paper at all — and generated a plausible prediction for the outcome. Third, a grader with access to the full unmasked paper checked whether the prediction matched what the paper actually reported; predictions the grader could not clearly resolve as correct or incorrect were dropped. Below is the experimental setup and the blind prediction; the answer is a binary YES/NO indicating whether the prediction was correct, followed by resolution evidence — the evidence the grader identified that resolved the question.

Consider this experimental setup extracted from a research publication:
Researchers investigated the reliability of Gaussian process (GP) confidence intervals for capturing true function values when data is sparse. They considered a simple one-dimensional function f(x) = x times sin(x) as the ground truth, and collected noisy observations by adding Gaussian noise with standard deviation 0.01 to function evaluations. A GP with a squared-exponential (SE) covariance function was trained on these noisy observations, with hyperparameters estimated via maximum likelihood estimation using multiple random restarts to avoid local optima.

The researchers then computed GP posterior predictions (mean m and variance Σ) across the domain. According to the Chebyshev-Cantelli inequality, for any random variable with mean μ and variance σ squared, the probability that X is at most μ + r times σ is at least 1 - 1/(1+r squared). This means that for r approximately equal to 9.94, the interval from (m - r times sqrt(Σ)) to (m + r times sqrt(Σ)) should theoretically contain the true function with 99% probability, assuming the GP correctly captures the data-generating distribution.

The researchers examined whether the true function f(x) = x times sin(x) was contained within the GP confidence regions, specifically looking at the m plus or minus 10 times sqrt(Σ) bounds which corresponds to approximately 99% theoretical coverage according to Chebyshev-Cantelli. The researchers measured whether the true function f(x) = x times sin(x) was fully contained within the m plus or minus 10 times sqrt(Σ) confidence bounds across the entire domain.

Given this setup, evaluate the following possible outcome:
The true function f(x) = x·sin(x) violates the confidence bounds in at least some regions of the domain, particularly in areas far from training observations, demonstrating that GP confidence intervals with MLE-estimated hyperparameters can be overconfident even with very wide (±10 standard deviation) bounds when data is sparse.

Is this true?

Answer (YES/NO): YES